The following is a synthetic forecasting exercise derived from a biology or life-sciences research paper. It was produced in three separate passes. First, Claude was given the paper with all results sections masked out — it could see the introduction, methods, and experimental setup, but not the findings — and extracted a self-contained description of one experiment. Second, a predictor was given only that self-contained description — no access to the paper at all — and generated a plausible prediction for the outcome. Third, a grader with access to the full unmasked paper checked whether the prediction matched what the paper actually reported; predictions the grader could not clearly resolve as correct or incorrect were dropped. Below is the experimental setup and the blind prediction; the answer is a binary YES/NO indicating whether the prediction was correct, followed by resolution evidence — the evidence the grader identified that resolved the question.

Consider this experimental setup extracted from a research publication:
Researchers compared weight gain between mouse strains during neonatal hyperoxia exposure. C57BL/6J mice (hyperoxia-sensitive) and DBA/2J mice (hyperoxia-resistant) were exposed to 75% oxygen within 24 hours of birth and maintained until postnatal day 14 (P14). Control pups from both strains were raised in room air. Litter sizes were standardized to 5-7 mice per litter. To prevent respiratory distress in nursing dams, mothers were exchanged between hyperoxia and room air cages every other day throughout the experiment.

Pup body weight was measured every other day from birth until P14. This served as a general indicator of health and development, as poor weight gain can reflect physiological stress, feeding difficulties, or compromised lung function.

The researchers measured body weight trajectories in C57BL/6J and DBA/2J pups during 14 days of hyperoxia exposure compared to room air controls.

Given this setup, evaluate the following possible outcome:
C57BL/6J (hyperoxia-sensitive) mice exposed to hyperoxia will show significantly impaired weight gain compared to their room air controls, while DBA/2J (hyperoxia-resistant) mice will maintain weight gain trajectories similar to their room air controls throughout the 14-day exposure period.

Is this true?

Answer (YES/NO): NO